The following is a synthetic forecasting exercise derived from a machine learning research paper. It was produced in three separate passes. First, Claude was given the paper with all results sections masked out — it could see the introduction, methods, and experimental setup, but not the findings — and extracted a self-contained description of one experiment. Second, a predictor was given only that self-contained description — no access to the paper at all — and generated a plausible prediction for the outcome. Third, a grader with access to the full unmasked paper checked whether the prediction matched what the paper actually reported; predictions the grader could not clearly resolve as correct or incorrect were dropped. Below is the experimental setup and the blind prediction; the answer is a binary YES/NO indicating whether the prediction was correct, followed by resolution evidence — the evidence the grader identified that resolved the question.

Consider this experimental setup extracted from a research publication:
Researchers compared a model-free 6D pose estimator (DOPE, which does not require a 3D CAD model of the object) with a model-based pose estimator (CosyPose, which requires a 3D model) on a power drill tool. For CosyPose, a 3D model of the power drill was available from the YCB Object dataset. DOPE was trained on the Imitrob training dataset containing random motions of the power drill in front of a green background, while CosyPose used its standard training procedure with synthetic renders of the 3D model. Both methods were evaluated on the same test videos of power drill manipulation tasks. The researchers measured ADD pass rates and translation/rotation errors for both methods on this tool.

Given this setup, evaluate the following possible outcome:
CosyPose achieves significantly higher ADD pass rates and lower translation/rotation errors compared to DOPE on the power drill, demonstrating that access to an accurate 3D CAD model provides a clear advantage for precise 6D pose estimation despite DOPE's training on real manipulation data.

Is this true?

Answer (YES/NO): NO